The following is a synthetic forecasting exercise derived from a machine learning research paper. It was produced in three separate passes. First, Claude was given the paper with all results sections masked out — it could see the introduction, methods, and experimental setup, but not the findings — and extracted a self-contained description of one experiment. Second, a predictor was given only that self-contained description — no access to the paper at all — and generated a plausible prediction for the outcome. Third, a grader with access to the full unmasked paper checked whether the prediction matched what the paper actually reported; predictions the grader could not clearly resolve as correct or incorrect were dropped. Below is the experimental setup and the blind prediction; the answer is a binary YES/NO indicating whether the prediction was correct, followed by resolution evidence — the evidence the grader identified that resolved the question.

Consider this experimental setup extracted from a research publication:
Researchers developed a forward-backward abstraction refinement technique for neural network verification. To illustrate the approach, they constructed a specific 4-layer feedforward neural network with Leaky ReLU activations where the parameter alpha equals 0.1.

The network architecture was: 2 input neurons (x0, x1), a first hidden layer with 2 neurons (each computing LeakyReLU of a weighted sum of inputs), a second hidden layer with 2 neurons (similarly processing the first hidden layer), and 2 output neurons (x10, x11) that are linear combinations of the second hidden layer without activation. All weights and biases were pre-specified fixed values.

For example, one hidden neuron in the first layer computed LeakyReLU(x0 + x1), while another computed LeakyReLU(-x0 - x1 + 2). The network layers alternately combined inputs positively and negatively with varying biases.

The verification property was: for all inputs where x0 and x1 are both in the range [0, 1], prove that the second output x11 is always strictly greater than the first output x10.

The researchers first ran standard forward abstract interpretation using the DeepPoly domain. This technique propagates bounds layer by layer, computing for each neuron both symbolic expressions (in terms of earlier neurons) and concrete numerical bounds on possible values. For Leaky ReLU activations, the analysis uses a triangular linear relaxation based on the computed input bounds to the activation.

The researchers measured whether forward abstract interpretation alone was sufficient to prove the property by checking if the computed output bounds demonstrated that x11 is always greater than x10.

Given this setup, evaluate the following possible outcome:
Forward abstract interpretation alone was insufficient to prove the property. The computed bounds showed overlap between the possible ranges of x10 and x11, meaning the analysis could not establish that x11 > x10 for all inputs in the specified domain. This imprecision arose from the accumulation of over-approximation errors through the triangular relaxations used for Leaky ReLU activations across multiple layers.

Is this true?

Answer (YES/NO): YES